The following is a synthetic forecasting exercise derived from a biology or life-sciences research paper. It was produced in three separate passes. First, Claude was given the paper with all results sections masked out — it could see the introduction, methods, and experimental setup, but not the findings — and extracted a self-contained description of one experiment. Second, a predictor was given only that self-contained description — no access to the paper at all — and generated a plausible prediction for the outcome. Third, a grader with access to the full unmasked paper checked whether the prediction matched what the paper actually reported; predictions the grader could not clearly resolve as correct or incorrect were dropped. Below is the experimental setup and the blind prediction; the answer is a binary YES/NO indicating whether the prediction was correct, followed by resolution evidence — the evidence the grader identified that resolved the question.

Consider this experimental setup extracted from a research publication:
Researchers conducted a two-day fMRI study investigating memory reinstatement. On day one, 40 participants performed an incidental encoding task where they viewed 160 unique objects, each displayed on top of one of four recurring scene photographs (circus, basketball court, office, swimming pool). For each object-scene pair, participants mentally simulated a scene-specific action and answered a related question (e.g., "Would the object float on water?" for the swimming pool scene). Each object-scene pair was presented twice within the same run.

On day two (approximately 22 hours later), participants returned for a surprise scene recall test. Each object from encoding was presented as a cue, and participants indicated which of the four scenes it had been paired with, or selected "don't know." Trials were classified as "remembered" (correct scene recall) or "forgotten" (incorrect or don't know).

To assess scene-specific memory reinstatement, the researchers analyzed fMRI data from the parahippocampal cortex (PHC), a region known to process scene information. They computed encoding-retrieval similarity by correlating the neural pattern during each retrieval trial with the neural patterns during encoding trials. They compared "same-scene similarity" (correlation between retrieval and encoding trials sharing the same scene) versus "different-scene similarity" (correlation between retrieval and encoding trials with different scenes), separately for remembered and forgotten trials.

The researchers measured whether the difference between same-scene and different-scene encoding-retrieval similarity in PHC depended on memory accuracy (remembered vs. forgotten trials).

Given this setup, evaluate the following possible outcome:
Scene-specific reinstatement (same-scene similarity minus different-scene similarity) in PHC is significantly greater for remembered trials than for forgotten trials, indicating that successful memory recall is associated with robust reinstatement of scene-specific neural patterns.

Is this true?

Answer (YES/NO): YES